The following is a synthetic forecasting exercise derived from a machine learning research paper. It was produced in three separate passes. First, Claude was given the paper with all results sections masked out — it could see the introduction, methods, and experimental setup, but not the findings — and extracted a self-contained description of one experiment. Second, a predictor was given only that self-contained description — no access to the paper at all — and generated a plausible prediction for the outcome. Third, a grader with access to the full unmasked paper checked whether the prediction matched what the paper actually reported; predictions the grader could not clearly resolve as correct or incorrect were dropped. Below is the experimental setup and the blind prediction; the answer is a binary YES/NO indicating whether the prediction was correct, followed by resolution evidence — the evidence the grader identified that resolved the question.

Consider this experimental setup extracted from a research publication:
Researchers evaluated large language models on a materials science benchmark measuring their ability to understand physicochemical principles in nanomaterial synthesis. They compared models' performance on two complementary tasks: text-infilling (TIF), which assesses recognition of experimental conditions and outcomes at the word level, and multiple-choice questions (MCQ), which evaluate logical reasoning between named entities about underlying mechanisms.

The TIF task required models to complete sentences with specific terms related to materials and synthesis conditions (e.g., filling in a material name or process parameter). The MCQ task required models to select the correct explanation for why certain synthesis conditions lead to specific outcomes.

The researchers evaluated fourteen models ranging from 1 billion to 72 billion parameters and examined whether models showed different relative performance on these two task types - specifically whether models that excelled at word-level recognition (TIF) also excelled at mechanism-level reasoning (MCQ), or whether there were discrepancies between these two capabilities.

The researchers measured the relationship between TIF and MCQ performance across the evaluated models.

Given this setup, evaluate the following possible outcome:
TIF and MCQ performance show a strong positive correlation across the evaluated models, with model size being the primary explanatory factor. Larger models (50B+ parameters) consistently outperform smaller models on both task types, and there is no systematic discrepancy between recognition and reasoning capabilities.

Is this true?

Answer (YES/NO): NO